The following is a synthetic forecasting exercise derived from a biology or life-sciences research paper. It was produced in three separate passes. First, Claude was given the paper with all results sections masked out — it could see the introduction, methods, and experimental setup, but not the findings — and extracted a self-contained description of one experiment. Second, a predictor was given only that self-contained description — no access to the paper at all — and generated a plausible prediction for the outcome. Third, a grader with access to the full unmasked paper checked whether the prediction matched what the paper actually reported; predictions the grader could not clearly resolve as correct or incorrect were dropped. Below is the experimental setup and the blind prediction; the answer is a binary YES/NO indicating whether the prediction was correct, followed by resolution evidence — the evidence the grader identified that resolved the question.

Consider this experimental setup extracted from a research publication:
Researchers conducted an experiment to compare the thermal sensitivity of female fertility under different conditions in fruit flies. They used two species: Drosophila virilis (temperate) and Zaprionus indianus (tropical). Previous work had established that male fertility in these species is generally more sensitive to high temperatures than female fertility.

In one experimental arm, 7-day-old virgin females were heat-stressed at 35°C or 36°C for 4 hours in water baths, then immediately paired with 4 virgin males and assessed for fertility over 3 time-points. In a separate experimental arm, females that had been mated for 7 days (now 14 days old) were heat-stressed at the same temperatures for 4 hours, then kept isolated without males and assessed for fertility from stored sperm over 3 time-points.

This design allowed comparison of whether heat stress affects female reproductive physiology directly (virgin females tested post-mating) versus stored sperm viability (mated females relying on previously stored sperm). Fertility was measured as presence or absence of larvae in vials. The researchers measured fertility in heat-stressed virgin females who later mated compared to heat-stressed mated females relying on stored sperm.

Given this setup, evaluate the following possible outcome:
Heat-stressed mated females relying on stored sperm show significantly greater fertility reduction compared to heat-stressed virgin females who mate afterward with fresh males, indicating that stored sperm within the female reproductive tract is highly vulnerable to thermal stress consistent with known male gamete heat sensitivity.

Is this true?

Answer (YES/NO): YES